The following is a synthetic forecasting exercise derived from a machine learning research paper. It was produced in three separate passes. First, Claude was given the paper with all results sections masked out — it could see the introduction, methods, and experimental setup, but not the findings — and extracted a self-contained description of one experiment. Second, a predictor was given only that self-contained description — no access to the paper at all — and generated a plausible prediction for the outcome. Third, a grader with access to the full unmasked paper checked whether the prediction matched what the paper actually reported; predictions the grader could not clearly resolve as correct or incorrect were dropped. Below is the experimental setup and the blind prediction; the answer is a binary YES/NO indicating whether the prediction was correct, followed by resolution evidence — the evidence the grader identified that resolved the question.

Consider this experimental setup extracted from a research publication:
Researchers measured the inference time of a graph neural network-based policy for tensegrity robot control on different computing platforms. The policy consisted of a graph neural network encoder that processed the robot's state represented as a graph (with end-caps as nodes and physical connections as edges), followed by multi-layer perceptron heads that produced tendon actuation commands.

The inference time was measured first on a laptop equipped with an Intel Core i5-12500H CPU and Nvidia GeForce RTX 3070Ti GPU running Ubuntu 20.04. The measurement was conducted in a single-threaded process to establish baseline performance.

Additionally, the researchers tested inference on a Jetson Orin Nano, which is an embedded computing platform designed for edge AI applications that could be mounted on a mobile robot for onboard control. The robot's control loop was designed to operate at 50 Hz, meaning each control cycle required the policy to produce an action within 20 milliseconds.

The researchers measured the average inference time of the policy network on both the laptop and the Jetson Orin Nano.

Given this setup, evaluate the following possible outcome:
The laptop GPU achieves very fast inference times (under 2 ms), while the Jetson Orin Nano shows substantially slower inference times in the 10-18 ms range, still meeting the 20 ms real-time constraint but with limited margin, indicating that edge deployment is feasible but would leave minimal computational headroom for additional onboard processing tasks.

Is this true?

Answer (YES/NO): NO